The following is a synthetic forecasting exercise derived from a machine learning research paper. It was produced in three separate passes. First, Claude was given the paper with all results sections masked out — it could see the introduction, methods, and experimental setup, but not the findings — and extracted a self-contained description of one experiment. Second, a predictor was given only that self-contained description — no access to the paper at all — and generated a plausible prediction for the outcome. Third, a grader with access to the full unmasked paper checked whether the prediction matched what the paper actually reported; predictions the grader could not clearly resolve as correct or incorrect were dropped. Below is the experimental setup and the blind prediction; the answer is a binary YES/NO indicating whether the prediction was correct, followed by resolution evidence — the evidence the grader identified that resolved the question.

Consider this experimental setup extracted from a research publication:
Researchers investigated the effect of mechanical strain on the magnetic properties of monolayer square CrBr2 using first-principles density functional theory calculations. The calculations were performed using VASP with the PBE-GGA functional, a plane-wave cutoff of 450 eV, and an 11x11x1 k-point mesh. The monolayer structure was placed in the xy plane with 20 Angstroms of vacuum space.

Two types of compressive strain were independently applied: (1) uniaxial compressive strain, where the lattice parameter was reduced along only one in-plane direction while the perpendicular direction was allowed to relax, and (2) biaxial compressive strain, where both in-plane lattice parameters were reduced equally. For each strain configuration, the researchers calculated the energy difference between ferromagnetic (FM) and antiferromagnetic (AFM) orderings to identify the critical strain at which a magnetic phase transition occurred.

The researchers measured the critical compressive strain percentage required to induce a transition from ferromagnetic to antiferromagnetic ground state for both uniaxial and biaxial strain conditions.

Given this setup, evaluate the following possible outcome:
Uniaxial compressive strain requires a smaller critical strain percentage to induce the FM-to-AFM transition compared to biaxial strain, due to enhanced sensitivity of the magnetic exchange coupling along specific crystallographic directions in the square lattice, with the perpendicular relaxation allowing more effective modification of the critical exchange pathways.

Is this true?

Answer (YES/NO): NO